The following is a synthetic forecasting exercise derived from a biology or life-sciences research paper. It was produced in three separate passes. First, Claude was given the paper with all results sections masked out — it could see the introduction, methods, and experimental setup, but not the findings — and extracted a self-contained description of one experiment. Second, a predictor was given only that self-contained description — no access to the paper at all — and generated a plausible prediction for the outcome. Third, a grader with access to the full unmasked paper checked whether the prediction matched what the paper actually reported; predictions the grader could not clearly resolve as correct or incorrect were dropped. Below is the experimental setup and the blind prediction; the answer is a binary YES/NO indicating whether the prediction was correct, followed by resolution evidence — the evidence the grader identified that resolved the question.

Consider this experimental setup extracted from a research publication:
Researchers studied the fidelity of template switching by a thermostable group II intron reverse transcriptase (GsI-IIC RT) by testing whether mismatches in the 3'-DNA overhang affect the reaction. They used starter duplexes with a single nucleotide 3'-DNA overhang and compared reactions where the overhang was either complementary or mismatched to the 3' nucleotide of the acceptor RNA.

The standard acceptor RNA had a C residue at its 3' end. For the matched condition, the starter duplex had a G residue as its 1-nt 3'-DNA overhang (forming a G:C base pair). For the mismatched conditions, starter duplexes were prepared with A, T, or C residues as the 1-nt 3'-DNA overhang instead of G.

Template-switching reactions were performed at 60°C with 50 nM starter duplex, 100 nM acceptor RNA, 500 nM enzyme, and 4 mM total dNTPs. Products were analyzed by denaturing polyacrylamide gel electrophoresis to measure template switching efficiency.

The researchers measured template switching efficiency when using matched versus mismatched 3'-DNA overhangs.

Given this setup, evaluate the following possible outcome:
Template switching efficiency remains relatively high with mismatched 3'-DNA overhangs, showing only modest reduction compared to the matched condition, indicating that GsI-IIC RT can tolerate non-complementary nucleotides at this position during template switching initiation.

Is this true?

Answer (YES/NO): NO